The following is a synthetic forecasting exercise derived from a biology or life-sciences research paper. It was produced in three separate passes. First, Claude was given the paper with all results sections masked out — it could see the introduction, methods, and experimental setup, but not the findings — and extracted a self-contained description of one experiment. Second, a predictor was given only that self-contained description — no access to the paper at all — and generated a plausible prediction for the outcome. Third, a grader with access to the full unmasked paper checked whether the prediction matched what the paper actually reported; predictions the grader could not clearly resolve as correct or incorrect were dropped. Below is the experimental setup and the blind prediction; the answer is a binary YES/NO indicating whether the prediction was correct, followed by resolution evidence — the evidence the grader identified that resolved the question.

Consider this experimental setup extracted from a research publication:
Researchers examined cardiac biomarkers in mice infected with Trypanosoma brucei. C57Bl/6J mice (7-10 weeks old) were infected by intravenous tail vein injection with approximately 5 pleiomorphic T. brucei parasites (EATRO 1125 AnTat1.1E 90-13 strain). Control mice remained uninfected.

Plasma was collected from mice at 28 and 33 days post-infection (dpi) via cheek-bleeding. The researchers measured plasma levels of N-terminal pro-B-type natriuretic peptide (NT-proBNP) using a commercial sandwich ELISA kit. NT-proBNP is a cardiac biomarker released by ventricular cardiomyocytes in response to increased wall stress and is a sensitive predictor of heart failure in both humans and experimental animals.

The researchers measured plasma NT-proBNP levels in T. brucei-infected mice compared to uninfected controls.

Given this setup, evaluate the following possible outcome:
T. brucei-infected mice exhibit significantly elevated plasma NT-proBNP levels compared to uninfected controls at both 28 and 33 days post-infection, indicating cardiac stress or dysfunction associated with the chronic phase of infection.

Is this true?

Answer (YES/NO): YES